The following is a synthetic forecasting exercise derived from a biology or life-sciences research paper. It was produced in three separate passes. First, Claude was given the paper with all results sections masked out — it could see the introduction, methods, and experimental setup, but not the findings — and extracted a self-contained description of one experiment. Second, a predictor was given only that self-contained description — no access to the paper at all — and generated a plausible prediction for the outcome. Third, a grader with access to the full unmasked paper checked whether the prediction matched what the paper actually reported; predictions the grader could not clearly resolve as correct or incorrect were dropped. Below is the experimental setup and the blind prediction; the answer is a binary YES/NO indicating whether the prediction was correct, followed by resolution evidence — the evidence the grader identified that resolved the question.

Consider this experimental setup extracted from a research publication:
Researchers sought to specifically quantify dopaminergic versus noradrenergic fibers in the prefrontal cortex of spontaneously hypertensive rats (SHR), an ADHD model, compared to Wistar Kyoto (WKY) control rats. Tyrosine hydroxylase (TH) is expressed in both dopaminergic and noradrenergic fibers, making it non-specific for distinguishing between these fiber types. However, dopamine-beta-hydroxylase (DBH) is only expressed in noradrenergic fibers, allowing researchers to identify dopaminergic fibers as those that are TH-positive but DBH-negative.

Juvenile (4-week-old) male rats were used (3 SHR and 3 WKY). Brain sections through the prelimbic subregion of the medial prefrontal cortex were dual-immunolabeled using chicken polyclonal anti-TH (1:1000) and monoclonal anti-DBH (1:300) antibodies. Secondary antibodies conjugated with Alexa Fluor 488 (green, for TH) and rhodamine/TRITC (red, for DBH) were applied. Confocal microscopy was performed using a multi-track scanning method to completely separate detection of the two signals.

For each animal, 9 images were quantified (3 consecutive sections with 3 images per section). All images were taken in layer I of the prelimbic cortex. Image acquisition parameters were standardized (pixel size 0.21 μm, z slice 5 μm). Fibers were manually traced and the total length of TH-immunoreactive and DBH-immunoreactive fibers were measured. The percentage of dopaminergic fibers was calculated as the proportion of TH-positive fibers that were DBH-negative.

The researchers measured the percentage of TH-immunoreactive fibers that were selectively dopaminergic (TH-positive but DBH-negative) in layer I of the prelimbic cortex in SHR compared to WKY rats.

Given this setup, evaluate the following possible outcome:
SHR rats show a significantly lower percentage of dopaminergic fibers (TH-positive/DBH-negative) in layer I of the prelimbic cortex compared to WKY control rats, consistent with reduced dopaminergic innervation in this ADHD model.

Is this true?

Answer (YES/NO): NO